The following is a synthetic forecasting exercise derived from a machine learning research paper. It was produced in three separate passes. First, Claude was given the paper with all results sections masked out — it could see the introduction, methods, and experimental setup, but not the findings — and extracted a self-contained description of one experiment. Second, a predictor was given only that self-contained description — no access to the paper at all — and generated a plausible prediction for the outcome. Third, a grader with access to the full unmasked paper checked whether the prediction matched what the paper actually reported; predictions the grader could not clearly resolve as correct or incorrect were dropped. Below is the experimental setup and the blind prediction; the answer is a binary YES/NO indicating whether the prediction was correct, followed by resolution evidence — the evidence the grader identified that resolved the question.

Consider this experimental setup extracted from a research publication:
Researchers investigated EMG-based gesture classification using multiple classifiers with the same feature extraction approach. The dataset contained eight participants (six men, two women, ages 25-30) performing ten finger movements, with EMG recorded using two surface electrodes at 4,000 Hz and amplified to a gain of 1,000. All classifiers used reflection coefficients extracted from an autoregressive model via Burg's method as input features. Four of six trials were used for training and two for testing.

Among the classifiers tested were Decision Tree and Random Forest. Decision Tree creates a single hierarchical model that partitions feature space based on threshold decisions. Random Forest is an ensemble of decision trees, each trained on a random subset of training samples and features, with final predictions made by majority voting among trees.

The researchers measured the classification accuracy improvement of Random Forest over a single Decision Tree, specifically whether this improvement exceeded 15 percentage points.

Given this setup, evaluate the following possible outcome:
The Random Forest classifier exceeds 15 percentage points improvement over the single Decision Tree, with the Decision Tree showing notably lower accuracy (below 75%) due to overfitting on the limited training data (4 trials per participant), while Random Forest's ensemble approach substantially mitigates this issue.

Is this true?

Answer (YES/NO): YES